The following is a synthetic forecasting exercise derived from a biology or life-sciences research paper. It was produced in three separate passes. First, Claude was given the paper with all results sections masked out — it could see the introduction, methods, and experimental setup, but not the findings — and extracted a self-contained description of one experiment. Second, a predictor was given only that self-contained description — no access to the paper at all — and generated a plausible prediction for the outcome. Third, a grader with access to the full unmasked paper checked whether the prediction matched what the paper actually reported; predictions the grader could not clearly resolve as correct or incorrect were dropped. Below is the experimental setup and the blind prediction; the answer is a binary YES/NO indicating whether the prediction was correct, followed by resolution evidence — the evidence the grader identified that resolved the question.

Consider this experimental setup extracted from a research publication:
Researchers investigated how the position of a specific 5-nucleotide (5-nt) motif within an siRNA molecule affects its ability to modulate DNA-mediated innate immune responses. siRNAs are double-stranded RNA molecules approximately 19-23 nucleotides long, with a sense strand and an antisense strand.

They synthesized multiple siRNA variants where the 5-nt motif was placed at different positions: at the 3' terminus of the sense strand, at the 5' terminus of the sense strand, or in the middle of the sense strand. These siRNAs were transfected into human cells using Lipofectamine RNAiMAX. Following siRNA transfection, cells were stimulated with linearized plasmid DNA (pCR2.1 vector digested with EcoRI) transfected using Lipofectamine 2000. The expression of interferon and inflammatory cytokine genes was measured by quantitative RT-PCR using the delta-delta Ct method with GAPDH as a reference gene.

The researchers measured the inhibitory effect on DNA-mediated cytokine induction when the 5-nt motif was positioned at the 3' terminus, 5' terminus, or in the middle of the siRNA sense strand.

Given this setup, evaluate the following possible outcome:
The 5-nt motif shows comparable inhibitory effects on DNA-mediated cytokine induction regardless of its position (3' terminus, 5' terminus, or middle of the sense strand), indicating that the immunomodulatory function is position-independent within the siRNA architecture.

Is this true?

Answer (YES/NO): NO